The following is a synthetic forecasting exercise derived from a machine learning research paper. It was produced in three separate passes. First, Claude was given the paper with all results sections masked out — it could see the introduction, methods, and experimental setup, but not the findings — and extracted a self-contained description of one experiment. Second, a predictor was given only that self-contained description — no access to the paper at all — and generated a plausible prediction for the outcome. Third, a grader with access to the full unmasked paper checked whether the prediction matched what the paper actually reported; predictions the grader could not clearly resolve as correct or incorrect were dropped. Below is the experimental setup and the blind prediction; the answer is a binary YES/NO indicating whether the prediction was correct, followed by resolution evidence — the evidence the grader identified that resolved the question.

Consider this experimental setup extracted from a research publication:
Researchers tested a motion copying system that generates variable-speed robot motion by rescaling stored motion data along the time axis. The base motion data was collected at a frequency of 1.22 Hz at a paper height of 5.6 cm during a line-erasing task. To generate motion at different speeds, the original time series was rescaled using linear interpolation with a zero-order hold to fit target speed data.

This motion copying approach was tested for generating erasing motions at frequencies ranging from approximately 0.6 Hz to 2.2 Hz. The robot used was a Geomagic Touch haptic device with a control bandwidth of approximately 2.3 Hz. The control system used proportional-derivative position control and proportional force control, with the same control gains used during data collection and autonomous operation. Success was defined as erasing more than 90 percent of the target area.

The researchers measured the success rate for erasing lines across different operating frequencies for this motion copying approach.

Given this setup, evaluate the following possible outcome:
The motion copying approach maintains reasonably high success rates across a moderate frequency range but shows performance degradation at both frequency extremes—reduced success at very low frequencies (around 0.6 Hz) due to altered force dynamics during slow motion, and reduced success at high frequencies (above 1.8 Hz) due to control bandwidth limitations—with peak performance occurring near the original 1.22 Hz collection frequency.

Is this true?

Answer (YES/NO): NO